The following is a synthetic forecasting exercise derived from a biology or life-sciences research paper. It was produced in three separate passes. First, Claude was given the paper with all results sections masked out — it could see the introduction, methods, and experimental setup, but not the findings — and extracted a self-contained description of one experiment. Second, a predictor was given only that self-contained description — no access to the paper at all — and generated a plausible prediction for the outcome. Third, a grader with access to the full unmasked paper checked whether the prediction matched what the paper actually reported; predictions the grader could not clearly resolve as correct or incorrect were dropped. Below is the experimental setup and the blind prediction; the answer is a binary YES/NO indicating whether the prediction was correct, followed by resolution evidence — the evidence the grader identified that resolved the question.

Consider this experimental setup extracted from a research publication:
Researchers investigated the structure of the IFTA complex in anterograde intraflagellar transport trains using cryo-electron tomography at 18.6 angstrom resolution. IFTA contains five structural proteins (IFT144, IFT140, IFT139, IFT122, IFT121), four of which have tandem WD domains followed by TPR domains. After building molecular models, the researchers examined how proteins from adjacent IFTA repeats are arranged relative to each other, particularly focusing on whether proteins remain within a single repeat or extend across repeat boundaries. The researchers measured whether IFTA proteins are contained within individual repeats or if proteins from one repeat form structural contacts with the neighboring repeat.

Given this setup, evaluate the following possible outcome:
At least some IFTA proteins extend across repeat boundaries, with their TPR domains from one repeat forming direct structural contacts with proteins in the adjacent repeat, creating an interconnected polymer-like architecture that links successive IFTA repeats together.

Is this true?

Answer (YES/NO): YES